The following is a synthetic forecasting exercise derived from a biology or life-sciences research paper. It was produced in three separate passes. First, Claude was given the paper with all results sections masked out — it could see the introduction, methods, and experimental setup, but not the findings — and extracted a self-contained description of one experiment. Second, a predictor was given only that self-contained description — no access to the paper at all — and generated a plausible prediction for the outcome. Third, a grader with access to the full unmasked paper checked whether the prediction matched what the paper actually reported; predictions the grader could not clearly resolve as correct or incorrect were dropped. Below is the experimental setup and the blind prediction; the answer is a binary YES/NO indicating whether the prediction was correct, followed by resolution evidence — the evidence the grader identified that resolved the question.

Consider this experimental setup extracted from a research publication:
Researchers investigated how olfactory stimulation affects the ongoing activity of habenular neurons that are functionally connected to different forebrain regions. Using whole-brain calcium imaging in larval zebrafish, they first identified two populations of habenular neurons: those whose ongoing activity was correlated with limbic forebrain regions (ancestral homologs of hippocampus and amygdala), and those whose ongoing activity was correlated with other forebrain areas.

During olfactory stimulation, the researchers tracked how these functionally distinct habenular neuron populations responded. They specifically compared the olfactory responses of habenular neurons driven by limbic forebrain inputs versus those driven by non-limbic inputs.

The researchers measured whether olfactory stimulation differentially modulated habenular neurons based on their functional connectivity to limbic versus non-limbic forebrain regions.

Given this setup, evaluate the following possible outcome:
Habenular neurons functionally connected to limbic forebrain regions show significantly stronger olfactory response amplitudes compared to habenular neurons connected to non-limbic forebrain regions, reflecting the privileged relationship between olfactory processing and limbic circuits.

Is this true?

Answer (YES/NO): NO